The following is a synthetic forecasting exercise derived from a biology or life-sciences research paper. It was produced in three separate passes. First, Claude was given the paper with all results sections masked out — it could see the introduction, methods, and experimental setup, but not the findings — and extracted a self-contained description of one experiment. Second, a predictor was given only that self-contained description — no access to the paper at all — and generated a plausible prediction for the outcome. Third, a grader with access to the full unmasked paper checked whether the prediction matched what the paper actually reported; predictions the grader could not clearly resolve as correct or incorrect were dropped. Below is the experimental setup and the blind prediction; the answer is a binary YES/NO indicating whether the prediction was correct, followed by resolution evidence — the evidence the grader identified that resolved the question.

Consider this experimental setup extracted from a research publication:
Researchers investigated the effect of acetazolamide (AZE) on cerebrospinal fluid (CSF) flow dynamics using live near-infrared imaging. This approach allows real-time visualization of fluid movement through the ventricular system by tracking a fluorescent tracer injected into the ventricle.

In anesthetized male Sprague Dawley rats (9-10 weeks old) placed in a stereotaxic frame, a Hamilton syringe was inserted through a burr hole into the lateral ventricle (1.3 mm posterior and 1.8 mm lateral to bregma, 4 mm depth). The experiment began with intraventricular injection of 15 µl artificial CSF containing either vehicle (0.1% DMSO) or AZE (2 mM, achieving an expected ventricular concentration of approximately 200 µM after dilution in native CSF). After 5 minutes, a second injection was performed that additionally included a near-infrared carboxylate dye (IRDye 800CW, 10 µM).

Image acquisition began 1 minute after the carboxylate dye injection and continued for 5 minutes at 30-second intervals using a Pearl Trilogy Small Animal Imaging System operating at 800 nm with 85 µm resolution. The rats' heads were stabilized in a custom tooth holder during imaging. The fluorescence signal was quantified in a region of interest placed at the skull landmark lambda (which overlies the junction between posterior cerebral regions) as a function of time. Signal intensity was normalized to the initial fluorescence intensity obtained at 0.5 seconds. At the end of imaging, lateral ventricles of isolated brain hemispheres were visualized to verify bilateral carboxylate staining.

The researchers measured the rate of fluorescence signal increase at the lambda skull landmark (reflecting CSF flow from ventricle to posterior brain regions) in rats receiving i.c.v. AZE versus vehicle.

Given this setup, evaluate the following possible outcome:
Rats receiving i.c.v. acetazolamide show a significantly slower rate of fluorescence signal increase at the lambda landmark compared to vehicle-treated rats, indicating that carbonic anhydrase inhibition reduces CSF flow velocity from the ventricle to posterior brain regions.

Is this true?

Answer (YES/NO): YES